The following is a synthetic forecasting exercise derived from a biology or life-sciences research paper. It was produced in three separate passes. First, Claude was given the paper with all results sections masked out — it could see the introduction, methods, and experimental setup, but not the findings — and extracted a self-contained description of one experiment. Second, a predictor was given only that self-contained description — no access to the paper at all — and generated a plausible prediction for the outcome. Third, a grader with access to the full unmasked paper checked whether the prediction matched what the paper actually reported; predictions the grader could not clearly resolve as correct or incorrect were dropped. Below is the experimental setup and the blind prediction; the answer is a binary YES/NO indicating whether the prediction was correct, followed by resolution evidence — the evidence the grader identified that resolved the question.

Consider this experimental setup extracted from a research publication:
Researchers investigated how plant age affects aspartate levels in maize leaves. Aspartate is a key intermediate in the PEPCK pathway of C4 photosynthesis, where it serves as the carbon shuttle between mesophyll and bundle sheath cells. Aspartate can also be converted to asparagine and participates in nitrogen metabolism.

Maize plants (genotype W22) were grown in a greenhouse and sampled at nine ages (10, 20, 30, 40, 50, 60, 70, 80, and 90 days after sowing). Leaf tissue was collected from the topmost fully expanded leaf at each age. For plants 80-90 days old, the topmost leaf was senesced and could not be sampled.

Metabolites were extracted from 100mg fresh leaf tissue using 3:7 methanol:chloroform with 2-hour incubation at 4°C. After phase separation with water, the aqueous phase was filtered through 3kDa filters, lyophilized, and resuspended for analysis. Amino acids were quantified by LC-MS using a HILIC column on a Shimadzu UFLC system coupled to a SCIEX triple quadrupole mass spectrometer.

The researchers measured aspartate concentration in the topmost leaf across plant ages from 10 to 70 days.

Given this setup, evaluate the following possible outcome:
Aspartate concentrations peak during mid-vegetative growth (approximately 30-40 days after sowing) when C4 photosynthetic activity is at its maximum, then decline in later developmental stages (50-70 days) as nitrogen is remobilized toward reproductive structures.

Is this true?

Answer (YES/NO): NO